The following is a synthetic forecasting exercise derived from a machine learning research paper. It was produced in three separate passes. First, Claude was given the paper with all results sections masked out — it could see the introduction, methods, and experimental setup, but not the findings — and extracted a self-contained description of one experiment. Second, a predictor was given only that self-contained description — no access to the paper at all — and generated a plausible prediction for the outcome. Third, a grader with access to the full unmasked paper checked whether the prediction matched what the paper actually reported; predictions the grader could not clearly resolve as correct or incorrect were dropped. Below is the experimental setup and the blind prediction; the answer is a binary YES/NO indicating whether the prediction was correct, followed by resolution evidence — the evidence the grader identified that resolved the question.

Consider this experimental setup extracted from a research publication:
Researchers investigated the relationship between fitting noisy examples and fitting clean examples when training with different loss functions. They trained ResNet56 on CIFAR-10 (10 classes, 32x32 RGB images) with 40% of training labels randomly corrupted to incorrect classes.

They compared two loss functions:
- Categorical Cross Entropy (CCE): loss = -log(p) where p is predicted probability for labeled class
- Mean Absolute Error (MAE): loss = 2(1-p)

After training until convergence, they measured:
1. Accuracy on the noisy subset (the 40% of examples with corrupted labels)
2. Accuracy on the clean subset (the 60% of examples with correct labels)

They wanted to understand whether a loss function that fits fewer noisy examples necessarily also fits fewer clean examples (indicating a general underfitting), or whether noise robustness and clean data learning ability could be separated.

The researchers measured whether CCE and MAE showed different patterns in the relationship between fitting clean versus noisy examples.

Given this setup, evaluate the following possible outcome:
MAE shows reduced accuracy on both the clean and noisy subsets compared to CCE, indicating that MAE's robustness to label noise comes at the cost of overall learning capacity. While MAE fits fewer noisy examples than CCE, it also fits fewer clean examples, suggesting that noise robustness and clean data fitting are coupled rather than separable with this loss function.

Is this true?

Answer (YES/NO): YES